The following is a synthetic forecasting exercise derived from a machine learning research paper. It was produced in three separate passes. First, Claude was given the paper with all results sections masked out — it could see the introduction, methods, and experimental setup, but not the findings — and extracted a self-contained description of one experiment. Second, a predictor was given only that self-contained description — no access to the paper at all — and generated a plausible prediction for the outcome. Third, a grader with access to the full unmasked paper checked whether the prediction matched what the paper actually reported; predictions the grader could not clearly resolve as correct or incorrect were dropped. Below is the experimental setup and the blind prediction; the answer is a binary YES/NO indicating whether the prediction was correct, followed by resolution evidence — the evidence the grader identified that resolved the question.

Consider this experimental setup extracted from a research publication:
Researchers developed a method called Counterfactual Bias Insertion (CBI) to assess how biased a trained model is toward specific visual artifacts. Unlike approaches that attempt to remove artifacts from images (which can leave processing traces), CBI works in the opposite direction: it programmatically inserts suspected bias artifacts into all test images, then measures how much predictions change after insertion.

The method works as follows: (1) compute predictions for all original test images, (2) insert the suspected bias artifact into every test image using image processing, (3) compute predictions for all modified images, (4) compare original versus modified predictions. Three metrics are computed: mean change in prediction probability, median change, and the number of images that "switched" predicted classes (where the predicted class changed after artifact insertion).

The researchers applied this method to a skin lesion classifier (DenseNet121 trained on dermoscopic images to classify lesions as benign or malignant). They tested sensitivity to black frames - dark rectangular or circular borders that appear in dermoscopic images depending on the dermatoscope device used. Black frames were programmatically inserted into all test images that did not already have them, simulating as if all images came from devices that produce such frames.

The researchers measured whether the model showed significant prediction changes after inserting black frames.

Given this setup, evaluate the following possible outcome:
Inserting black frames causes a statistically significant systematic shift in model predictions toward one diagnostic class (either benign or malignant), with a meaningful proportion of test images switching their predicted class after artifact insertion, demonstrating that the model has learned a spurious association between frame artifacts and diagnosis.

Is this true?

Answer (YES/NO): YES